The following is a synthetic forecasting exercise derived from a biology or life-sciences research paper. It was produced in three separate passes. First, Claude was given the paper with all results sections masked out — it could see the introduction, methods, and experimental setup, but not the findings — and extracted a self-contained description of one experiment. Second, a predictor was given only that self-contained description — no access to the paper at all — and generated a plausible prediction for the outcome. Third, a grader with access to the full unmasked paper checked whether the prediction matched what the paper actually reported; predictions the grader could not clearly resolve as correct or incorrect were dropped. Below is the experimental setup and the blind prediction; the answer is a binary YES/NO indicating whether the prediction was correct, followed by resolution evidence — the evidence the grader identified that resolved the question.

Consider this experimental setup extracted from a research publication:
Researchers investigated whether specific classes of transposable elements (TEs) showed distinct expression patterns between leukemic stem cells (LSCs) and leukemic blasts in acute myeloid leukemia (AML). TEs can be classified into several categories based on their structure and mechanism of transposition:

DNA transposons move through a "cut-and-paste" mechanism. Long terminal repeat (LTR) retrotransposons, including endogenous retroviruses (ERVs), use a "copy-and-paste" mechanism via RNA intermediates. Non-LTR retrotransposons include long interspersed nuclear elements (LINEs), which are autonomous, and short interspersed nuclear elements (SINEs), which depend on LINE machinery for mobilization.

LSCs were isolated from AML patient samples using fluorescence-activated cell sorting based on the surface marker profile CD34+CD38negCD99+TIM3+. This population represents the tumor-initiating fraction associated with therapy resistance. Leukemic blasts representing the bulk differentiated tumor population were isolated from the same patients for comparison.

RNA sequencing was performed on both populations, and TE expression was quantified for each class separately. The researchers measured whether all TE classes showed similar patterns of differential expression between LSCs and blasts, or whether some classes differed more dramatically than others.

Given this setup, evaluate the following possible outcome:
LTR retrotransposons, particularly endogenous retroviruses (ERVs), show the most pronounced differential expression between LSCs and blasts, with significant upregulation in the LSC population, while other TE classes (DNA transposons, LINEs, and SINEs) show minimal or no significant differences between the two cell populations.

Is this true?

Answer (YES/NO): NO